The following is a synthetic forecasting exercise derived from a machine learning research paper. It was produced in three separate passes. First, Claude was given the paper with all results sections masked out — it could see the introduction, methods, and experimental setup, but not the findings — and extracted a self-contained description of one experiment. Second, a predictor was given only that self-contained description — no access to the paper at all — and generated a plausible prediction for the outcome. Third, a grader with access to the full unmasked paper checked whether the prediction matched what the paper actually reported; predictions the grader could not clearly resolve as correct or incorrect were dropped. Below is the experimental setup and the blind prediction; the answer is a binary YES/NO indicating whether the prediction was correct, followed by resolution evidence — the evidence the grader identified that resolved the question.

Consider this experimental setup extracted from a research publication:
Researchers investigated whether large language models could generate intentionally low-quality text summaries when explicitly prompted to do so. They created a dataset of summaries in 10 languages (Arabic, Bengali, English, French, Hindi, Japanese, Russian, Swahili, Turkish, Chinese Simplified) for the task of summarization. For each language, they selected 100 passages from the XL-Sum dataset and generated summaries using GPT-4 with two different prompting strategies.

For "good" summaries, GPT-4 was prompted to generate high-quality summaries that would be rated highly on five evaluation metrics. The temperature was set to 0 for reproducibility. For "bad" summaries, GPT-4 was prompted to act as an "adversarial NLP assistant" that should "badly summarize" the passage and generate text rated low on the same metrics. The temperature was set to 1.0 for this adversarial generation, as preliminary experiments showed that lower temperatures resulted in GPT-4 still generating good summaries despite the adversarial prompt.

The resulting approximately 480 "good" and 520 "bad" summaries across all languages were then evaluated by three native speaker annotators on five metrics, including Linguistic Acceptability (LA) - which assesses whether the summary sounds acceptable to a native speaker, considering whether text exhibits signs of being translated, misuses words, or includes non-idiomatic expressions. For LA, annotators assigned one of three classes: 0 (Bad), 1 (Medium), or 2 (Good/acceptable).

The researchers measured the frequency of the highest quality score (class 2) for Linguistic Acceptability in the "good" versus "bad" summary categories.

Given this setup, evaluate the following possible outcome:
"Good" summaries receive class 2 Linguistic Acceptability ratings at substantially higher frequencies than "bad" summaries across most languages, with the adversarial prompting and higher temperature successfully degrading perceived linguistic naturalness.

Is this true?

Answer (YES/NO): NO